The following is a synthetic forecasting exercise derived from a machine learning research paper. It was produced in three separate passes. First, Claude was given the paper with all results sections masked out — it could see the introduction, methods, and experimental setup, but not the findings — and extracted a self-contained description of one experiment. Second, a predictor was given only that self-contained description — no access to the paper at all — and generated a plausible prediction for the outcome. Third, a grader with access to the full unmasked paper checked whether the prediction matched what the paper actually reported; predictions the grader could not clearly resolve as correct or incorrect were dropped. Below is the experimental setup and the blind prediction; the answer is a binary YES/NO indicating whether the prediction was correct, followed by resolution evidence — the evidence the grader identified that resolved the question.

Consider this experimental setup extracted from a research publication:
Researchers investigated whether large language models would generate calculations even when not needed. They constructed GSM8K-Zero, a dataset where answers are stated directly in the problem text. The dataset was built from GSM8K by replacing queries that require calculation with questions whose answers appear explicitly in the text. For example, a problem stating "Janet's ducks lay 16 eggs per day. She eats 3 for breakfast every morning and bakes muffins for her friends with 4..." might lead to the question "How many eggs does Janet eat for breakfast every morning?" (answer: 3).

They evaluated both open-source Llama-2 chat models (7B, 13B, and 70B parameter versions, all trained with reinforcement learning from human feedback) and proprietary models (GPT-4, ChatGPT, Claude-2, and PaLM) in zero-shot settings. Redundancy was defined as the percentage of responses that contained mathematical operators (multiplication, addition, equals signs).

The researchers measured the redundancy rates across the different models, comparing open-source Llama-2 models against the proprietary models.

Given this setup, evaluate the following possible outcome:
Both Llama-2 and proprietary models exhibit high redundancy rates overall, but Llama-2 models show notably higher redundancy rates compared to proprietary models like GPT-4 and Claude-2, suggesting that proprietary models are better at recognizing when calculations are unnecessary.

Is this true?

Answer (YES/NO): NO